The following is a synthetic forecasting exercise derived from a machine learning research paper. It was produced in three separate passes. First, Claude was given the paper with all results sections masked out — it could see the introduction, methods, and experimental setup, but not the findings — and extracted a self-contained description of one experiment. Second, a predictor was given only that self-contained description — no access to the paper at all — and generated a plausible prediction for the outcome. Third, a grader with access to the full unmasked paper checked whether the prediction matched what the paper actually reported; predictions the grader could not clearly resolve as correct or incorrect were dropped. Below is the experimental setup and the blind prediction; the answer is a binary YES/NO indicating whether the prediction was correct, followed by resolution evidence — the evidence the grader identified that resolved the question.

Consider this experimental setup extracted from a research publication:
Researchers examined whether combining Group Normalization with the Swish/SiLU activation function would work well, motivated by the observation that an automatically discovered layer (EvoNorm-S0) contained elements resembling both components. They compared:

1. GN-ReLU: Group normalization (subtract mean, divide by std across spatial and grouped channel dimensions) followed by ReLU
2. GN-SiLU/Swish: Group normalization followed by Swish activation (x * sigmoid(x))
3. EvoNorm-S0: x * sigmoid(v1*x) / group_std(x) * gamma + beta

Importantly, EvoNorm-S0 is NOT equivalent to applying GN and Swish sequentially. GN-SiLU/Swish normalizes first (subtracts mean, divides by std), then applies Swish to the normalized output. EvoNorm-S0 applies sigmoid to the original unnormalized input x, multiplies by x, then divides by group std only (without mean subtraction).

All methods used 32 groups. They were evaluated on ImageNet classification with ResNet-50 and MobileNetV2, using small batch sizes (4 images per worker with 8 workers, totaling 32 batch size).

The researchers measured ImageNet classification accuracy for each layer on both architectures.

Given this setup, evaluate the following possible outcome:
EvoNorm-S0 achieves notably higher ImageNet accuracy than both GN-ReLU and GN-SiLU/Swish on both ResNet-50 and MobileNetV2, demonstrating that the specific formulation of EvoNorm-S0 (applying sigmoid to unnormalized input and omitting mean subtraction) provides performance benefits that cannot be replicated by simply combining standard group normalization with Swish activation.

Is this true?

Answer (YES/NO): NO